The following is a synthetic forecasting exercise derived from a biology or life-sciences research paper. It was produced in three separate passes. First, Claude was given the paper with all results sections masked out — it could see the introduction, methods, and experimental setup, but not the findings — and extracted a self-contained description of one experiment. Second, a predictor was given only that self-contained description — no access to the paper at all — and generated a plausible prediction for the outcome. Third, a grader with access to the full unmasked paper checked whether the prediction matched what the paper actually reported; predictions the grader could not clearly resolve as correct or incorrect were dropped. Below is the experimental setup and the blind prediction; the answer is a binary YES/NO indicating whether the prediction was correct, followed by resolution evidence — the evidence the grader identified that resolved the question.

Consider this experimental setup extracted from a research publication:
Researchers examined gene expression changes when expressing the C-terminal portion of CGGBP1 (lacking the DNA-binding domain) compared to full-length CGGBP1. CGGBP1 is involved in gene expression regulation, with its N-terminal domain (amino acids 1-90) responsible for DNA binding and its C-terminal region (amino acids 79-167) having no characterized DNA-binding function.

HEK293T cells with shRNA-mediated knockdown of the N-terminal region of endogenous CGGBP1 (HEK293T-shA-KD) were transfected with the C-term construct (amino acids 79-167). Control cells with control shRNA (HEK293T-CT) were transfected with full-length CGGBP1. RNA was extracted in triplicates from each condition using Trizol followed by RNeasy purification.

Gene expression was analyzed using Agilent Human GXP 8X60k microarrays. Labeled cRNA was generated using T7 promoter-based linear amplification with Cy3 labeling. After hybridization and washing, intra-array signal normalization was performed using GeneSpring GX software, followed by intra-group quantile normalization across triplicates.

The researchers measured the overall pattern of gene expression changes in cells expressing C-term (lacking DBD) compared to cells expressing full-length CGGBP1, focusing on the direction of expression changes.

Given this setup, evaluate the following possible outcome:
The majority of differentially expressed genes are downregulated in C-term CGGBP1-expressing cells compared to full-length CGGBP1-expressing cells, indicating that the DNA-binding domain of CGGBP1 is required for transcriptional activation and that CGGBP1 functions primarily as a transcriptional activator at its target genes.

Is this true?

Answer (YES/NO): NO